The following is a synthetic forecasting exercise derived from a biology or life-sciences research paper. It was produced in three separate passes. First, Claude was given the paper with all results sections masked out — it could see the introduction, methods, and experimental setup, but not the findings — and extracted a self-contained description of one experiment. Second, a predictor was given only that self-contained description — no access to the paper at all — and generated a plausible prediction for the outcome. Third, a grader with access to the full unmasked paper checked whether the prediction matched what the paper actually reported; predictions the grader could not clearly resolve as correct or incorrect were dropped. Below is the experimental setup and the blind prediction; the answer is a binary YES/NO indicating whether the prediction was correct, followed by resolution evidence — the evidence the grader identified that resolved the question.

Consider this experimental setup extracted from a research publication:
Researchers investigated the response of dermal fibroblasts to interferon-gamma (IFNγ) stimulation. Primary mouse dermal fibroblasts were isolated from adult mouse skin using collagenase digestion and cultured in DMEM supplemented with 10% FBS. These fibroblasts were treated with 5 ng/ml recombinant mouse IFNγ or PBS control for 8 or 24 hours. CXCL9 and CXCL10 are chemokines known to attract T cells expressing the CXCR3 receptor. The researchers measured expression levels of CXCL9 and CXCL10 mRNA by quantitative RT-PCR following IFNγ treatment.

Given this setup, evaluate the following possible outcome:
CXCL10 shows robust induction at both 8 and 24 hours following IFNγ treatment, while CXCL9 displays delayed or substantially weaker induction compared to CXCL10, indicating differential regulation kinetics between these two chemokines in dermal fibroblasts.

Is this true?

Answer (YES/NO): NO